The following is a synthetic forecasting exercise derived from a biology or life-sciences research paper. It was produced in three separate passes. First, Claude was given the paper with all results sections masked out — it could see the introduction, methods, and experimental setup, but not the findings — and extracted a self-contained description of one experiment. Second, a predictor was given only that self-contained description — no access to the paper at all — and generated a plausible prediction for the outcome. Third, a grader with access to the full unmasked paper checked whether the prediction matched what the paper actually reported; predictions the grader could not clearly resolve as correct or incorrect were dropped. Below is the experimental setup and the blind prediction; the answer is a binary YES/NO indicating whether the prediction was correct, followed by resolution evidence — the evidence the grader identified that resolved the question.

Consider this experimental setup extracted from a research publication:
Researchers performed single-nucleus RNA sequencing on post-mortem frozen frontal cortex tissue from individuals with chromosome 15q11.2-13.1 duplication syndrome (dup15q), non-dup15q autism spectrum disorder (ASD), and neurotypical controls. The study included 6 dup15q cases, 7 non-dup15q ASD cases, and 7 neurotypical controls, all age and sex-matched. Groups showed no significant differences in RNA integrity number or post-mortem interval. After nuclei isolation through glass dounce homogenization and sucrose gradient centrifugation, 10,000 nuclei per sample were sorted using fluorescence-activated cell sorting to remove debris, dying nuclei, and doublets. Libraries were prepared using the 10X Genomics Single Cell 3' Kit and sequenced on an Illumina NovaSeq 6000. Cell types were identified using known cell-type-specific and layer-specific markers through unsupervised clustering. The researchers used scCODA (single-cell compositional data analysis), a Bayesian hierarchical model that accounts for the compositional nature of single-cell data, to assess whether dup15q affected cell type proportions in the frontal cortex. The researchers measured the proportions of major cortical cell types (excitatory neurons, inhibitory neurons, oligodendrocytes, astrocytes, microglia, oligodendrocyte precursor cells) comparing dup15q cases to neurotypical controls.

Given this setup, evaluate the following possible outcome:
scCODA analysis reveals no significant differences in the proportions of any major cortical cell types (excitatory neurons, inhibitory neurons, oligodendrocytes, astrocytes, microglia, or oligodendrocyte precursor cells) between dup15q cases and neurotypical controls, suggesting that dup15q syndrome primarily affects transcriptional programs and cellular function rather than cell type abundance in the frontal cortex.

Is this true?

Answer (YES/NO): YES